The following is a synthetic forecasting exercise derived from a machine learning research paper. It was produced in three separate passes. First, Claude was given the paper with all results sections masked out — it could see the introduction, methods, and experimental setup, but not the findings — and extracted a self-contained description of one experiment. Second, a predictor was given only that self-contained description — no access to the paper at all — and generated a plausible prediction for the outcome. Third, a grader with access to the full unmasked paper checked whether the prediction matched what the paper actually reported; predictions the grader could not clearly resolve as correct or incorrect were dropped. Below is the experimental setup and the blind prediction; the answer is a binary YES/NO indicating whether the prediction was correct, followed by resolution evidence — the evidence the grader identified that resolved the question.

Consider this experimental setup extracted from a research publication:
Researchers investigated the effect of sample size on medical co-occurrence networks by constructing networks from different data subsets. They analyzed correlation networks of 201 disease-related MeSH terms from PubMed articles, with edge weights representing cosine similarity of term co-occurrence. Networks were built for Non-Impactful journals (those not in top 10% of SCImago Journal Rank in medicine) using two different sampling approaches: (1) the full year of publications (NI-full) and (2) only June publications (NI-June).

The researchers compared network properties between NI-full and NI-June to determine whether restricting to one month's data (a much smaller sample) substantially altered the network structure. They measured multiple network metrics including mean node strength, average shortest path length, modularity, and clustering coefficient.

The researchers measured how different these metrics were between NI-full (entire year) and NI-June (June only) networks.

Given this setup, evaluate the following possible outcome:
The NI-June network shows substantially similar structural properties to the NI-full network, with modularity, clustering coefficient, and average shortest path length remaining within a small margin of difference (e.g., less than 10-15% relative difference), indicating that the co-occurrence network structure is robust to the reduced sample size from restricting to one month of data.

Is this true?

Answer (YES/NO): NO